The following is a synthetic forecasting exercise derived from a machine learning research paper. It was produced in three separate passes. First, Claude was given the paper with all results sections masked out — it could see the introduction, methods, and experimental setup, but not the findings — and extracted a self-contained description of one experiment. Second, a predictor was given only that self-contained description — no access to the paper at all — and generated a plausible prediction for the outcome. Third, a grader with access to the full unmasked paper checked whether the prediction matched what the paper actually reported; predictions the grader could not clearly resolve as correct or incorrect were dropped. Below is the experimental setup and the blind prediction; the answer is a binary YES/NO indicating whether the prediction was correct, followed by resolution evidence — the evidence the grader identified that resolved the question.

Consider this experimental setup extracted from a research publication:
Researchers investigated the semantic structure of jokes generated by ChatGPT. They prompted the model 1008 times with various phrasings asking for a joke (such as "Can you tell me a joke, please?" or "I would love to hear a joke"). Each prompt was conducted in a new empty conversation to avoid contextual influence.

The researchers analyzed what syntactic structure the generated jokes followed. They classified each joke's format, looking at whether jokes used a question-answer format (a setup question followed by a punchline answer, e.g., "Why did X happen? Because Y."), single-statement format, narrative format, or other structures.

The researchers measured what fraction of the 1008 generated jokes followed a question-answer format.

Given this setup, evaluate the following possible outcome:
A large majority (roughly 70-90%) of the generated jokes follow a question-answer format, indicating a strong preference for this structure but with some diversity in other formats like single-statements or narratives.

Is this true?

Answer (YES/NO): NO